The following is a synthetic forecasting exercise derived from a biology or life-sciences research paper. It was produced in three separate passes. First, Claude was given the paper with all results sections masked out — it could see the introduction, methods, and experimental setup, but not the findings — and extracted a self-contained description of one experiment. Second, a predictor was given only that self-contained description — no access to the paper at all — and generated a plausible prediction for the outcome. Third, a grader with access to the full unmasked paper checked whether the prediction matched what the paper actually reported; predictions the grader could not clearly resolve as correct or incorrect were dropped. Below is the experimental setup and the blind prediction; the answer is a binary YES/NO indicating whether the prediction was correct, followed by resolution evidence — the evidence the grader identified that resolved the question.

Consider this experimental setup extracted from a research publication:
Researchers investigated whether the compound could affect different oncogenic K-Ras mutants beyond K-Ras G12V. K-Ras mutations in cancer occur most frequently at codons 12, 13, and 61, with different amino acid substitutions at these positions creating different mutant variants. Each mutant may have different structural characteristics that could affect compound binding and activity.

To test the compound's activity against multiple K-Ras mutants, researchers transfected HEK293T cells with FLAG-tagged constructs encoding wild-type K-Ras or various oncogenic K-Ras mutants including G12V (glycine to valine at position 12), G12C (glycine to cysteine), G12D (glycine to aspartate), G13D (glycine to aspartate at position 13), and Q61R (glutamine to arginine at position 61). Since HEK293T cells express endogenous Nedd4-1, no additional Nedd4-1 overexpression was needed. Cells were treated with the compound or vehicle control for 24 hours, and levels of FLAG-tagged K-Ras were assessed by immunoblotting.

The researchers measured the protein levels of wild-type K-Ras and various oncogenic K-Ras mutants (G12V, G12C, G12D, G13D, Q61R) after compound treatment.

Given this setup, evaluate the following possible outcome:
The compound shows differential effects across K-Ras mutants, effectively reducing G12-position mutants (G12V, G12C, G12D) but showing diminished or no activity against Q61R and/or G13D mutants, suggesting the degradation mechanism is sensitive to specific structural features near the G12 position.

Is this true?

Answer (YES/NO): NO